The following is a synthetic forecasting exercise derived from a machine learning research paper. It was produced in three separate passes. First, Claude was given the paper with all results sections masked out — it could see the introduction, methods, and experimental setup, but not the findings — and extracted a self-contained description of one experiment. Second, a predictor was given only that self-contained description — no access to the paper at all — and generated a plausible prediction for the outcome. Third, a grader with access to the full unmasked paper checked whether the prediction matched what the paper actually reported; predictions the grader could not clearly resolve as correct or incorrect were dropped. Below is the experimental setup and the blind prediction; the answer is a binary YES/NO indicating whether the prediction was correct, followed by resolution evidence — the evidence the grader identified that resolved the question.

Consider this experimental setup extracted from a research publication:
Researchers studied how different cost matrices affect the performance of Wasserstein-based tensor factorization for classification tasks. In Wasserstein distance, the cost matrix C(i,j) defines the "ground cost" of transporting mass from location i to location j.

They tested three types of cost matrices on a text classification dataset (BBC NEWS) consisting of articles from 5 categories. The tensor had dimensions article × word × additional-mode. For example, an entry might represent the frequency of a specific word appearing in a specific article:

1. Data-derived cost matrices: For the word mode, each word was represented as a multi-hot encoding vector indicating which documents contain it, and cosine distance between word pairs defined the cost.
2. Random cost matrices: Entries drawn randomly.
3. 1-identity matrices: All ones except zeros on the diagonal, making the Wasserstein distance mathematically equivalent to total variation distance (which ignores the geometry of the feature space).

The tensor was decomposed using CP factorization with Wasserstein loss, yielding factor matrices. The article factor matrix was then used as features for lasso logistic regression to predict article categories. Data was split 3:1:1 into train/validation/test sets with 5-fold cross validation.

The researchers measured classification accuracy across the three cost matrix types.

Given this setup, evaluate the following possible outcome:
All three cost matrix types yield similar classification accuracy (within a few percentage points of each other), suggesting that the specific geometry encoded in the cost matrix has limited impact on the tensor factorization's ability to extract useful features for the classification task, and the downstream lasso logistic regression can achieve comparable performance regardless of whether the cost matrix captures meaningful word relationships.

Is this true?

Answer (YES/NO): NO